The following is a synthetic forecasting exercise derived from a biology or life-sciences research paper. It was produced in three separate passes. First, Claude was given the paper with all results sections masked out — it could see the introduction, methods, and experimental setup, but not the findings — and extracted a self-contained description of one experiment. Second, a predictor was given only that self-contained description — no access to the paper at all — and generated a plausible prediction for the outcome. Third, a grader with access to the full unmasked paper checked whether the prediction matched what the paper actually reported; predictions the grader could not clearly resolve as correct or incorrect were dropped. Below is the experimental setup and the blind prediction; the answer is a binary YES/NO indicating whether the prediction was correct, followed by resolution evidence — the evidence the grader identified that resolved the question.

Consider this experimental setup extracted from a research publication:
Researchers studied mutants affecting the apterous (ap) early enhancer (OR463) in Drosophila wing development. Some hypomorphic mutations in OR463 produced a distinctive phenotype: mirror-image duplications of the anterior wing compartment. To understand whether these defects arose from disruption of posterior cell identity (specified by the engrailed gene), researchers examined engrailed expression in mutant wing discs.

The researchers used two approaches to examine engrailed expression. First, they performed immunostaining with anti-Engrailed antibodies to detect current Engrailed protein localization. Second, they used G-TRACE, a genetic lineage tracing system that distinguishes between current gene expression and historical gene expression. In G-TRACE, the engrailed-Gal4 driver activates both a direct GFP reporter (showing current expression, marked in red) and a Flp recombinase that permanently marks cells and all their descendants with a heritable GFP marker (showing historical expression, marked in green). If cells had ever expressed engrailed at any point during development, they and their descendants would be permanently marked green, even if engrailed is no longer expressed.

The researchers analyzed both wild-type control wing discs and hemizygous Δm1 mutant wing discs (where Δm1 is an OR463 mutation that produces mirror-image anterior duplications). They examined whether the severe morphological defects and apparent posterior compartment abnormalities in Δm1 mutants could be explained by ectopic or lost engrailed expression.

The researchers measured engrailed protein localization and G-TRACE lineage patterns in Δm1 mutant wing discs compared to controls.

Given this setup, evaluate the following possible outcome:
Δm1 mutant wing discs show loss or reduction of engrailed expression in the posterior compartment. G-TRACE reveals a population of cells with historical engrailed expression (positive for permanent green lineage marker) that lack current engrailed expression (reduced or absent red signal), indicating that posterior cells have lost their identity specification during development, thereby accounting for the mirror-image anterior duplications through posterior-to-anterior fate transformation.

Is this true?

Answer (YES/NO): NO